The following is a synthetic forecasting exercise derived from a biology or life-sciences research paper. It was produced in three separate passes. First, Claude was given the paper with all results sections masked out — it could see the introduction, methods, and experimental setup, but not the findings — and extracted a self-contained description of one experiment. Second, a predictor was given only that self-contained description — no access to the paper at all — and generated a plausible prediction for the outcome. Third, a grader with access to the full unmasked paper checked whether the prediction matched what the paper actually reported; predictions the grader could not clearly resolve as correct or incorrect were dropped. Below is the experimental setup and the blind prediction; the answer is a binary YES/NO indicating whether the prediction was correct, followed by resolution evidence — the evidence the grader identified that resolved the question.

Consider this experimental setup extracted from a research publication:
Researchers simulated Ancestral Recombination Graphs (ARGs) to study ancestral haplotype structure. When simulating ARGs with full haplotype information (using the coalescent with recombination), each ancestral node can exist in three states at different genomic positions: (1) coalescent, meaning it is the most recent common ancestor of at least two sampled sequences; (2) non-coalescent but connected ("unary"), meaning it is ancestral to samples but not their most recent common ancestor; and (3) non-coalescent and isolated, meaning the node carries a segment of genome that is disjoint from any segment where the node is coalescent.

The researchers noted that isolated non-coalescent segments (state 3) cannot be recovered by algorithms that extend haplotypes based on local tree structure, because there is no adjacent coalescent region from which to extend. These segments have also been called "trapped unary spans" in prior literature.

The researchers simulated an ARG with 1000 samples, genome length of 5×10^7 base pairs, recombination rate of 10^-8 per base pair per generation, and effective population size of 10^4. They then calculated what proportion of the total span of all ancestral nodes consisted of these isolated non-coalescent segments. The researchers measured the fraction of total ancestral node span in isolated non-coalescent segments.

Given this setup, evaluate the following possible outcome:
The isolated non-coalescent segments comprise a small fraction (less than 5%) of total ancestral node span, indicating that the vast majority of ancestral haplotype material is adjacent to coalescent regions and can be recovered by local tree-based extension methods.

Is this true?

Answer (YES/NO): NO